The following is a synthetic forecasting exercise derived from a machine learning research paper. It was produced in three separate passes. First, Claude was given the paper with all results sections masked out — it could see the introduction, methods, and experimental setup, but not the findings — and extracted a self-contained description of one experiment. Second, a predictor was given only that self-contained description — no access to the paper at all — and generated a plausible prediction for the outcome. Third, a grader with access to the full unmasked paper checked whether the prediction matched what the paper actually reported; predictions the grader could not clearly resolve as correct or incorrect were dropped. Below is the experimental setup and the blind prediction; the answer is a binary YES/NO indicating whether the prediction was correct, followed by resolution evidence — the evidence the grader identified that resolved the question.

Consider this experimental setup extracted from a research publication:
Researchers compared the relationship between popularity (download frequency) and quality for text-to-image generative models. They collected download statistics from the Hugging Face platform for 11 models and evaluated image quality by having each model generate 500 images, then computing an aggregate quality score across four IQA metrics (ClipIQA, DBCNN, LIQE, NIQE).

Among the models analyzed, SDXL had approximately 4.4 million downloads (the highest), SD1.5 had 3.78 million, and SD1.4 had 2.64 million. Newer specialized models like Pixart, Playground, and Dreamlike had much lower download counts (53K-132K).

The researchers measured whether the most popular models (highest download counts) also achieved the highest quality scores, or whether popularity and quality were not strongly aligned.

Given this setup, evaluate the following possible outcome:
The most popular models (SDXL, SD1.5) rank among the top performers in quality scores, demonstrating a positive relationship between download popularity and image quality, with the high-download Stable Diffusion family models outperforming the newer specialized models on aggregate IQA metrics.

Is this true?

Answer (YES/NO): NO